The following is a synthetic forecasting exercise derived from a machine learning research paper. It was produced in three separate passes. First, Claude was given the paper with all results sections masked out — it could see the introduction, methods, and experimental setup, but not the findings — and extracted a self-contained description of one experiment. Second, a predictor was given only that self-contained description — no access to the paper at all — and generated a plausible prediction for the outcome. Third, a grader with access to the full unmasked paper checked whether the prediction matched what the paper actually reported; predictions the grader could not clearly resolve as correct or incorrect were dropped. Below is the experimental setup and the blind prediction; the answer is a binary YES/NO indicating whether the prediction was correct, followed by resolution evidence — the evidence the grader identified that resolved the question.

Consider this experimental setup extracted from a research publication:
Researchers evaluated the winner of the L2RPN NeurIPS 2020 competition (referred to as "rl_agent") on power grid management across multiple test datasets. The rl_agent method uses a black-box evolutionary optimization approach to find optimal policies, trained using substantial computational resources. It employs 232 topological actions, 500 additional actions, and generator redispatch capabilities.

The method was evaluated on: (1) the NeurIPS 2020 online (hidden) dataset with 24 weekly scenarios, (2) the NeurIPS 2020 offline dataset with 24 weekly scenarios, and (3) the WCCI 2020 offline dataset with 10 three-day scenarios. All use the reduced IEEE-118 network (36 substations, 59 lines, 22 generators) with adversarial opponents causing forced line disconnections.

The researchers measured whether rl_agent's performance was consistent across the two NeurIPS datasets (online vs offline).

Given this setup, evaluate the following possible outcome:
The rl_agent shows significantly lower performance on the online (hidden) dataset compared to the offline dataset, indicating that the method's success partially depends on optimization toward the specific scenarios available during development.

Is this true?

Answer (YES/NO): NO